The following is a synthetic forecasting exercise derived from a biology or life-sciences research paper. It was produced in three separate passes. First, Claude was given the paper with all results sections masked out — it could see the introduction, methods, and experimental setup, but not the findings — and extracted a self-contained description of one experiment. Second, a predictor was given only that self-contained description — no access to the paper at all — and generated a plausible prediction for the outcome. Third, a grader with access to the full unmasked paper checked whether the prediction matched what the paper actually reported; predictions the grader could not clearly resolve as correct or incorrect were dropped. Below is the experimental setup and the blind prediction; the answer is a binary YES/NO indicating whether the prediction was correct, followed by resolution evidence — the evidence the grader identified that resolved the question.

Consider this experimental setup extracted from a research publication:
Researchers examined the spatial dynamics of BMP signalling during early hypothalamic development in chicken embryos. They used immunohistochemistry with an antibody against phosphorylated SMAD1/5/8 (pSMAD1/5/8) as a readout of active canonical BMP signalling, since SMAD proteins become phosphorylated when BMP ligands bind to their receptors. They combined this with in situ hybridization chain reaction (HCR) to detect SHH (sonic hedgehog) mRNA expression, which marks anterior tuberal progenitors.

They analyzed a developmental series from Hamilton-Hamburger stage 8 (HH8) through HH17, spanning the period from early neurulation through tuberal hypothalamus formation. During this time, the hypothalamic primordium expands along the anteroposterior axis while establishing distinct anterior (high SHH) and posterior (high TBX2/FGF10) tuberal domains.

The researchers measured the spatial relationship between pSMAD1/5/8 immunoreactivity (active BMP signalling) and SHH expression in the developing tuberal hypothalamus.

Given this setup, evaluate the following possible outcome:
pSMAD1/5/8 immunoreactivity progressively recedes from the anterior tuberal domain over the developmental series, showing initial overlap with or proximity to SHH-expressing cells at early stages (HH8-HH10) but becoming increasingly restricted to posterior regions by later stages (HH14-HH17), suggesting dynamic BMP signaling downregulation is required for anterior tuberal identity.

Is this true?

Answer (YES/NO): YES